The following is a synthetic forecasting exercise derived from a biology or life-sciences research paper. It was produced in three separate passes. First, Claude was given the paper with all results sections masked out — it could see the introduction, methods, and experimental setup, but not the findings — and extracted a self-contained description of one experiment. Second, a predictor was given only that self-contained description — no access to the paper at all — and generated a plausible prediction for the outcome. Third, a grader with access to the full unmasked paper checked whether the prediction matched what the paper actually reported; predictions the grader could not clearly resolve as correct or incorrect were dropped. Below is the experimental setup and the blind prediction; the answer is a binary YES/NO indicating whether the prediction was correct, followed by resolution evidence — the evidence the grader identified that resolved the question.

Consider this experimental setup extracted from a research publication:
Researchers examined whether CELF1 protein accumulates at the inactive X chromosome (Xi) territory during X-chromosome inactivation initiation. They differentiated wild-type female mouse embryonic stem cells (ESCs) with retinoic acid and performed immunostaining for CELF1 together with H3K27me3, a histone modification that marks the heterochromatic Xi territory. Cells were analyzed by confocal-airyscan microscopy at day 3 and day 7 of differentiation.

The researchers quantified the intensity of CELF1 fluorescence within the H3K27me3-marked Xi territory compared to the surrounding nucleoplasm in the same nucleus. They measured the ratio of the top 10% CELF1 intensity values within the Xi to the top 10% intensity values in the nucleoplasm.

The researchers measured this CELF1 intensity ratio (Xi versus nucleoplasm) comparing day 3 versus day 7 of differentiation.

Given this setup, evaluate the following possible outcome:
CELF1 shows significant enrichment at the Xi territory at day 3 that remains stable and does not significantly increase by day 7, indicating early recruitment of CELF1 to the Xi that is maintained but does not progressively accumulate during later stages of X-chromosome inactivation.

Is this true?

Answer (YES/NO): NO